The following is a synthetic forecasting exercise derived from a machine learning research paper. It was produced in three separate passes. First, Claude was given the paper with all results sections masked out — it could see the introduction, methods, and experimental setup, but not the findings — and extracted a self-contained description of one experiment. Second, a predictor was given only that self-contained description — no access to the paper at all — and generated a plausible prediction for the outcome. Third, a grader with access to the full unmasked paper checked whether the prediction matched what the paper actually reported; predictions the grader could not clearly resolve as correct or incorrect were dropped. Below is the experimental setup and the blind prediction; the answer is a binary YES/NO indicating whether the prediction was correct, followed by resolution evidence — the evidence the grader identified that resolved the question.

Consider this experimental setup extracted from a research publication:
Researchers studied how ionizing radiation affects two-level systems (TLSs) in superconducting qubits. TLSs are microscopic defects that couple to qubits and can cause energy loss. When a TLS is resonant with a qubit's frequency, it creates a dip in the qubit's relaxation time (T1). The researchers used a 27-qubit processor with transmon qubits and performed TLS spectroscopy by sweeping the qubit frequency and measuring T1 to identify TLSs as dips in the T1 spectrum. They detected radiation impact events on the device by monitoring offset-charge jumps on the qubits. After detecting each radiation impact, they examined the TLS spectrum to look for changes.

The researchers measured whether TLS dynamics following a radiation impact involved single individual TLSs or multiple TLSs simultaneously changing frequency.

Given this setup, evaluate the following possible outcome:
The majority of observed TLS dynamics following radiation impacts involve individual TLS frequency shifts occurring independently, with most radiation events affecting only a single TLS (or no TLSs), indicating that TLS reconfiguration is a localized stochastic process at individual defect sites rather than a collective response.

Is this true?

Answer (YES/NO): NO